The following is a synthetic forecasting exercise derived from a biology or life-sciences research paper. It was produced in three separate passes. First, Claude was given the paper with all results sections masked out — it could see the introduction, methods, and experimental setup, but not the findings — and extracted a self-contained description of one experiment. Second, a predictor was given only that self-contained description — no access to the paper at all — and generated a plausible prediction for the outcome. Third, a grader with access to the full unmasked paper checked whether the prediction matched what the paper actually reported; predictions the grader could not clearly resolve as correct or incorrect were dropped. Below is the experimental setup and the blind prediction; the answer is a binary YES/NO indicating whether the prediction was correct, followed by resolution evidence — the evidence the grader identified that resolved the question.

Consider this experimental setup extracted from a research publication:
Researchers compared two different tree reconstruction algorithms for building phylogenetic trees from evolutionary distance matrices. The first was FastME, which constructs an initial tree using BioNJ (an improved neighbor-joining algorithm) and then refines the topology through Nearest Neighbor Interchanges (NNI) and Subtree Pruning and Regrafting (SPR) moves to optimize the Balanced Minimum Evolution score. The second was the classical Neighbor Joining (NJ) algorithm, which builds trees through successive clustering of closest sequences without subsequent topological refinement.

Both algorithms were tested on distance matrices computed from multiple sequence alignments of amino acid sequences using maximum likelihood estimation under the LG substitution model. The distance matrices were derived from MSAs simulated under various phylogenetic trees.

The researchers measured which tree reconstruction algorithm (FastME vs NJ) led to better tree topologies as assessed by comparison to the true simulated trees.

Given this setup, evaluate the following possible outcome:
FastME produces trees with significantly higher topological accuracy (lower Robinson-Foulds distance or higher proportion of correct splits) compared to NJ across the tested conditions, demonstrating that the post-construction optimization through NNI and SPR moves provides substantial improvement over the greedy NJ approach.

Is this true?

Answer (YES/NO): NO